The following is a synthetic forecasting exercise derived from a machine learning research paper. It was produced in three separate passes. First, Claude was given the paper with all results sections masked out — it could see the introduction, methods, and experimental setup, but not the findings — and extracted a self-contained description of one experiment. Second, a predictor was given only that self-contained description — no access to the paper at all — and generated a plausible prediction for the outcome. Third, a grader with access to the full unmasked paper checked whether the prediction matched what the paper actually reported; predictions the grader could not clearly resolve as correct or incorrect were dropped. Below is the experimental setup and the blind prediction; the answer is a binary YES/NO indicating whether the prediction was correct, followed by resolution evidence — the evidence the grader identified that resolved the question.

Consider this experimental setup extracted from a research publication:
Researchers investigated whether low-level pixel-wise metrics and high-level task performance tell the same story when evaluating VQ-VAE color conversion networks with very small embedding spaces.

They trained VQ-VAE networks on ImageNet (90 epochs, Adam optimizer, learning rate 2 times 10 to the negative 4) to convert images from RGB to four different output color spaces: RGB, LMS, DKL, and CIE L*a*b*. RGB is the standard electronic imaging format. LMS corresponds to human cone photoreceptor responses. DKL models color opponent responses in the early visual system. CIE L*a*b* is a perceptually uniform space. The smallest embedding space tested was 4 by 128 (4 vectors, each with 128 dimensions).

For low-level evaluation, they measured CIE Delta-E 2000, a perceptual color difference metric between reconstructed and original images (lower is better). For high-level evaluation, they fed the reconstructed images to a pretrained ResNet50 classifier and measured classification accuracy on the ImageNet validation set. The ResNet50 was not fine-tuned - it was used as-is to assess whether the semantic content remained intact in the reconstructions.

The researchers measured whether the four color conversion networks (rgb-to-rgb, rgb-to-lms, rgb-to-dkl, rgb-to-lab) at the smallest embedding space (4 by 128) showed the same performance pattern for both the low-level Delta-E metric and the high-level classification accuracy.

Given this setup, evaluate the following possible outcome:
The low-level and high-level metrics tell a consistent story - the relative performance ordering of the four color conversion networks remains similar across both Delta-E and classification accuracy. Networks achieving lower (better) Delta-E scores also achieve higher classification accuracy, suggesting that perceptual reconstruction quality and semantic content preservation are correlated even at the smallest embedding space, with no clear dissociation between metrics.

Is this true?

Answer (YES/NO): NO